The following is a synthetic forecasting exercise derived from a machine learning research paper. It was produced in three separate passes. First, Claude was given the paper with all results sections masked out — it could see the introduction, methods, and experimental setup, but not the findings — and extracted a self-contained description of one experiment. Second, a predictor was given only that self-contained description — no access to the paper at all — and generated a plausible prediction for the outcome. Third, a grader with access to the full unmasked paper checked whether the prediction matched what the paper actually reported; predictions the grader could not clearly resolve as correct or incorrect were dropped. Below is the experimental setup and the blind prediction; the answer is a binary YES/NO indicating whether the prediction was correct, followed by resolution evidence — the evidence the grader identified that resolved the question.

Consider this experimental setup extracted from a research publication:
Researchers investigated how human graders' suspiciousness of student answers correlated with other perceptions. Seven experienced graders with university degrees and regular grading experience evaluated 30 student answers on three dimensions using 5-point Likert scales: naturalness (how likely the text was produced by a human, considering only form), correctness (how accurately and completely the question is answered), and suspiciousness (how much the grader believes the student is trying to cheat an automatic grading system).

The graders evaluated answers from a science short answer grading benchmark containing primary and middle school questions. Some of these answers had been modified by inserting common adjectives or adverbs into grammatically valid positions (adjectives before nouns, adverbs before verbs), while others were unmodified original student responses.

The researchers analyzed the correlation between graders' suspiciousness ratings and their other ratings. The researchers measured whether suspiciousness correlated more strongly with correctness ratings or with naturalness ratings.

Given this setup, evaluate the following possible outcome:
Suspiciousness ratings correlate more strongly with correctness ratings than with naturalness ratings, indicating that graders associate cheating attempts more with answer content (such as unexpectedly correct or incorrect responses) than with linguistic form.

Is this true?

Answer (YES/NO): NO